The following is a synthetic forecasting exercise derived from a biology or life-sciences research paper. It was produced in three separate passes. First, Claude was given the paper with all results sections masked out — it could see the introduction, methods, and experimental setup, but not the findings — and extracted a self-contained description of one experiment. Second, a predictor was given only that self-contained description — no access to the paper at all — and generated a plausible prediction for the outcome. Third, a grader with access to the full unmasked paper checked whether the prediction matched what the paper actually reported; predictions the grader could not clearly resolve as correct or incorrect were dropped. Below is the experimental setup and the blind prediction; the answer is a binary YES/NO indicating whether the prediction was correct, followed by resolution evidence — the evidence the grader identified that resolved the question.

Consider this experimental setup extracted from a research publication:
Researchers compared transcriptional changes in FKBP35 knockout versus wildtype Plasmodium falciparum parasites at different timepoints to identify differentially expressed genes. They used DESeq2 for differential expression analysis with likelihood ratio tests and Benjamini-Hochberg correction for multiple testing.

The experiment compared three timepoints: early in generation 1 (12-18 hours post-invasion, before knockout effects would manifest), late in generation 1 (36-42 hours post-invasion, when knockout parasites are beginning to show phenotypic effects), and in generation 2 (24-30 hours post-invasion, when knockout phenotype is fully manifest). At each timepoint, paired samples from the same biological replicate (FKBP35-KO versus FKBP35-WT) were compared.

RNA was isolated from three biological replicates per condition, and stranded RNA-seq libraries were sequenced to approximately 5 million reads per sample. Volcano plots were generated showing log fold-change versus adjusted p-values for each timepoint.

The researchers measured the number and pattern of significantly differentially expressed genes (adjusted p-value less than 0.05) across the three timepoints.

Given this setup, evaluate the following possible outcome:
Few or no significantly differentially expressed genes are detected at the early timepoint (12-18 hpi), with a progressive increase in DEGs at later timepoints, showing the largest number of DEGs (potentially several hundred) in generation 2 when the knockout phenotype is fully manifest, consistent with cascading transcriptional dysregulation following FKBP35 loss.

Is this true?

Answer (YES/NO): NO